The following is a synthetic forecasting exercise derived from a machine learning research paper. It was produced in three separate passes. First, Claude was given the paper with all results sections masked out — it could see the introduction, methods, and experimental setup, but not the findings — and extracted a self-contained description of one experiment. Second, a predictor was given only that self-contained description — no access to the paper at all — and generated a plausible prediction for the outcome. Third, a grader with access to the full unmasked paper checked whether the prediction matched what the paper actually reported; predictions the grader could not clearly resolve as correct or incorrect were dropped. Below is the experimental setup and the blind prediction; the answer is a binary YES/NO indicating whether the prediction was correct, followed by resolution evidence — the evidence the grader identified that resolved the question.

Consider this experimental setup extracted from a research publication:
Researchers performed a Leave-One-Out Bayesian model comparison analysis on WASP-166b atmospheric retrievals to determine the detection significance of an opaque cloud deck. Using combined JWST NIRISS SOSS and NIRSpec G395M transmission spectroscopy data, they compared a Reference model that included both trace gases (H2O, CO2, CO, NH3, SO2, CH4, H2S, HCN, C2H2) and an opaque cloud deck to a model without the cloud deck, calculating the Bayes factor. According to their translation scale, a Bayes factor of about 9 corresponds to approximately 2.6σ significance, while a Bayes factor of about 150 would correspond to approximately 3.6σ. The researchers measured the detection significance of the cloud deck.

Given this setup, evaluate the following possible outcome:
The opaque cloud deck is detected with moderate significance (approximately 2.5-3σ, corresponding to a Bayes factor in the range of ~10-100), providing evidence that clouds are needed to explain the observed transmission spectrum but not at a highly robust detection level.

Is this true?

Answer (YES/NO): NO